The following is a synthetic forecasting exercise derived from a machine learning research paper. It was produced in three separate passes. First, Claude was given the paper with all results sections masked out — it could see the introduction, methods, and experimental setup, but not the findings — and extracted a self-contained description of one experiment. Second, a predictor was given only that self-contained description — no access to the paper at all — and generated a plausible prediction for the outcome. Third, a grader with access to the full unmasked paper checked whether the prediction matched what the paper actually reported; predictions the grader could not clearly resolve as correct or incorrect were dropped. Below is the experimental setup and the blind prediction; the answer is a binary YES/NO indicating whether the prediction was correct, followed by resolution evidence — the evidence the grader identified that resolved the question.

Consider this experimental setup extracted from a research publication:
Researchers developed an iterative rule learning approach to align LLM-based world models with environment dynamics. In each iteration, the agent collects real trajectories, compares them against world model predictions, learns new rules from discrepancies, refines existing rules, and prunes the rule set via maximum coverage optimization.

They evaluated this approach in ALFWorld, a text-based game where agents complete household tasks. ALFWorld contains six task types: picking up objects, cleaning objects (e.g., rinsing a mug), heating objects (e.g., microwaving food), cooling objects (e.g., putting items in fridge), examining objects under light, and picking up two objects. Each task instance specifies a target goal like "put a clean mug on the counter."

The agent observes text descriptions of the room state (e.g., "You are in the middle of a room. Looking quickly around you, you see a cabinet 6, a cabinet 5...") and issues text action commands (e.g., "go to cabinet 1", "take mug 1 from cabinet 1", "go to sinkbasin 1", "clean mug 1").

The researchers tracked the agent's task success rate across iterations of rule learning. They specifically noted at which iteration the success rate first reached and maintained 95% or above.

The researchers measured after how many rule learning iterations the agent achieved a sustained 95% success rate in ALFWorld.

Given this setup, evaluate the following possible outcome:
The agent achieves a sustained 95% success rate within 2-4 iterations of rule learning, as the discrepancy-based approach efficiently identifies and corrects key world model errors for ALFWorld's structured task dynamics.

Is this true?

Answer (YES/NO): NO